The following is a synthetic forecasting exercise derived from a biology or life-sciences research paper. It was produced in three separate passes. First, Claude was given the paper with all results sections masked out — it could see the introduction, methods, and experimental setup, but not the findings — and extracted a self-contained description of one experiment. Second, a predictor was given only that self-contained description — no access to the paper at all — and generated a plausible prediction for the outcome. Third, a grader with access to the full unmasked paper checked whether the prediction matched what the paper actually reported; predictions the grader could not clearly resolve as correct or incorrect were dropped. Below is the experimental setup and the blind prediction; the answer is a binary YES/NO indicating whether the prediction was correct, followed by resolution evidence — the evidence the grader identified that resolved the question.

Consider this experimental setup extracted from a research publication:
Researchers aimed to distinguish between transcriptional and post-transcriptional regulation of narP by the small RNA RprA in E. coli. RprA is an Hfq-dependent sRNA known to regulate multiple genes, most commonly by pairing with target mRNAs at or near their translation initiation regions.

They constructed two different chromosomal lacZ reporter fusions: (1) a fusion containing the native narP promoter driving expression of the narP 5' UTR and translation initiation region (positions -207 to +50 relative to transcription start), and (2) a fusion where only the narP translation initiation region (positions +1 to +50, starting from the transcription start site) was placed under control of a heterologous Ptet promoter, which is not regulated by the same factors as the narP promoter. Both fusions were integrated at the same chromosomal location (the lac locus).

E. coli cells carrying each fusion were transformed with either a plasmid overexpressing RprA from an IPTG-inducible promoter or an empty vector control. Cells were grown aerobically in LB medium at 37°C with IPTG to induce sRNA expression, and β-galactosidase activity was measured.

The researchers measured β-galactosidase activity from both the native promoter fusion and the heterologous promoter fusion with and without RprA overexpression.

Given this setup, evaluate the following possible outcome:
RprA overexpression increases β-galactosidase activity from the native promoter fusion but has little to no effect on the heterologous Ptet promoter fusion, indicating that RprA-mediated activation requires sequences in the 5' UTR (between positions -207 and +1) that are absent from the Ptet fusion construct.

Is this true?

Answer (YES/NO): NO